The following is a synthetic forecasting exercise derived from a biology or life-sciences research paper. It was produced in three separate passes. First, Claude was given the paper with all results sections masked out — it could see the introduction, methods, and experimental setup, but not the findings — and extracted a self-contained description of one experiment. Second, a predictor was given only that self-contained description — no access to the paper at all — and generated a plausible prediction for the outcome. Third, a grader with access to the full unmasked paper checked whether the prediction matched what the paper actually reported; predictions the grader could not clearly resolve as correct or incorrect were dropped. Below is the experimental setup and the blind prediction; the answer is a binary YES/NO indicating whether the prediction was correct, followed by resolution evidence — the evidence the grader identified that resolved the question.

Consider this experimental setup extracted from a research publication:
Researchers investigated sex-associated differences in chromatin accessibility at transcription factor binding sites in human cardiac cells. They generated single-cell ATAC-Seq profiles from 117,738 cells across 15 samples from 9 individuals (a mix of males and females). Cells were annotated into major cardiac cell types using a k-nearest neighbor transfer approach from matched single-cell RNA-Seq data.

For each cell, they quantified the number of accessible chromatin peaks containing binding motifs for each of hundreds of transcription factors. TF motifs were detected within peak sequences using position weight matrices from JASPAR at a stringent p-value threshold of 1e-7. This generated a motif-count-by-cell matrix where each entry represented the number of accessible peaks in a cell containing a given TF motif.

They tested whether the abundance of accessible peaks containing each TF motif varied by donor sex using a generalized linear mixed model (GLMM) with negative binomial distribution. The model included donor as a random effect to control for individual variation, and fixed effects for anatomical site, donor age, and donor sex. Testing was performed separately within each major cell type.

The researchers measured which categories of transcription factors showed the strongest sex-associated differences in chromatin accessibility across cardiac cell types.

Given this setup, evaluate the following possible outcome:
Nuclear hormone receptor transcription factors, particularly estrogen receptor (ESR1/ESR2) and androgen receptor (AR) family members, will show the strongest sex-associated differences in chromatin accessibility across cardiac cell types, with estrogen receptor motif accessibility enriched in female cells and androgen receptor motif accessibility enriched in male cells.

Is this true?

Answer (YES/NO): NO